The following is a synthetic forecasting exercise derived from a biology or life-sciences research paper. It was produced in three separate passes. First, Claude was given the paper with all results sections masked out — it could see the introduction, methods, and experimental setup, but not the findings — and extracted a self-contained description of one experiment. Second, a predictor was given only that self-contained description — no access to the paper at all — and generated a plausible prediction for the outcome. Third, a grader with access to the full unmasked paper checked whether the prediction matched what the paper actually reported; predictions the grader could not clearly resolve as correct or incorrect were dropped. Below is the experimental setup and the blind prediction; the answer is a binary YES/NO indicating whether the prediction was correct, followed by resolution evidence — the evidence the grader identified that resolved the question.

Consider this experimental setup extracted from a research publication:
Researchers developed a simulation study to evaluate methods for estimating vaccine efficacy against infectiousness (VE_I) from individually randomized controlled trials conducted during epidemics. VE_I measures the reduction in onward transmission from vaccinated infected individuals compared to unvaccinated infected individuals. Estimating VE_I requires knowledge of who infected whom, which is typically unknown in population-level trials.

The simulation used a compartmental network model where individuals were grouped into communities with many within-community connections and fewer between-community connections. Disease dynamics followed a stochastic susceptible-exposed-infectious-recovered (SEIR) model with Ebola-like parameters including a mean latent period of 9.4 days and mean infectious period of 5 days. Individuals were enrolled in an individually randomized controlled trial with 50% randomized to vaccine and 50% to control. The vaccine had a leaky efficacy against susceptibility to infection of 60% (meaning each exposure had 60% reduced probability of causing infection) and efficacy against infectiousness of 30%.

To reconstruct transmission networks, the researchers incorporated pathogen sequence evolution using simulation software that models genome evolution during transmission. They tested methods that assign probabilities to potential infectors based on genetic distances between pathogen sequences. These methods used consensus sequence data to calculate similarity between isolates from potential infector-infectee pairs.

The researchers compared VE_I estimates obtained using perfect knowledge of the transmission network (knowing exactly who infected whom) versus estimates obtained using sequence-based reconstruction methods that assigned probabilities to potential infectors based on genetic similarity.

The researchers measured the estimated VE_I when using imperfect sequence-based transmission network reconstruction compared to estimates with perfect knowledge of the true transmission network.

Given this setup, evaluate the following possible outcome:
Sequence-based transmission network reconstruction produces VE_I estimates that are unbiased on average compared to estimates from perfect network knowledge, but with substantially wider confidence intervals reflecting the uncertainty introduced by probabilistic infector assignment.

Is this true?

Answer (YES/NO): NO